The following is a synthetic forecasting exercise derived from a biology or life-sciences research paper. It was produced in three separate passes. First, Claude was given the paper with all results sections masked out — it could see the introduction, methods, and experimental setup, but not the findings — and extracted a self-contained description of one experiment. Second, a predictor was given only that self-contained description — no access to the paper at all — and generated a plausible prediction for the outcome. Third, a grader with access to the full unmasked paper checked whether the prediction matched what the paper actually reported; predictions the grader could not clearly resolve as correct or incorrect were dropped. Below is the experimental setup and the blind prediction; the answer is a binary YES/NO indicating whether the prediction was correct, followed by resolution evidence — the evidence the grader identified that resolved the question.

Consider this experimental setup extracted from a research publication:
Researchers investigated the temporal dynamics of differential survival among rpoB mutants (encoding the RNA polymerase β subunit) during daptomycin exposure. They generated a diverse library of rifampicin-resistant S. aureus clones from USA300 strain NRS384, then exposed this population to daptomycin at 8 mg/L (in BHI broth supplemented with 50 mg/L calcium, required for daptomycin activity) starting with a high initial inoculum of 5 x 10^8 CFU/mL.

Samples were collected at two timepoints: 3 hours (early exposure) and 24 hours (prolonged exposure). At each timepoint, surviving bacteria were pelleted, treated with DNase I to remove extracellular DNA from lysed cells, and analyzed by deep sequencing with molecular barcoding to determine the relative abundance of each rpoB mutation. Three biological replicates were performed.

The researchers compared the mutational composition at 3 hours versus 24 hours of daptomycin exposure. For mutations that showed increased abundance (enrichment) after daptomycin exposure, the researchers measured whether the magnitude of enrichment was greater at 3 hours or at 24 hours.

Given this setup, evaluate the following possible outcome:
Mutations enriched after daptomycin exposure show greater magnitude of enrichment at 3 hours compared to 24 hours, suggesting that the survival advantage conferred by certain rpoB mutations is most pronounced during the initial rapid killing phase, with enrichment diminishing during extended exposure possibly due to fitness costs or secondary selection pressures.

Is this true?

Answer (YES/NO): NO